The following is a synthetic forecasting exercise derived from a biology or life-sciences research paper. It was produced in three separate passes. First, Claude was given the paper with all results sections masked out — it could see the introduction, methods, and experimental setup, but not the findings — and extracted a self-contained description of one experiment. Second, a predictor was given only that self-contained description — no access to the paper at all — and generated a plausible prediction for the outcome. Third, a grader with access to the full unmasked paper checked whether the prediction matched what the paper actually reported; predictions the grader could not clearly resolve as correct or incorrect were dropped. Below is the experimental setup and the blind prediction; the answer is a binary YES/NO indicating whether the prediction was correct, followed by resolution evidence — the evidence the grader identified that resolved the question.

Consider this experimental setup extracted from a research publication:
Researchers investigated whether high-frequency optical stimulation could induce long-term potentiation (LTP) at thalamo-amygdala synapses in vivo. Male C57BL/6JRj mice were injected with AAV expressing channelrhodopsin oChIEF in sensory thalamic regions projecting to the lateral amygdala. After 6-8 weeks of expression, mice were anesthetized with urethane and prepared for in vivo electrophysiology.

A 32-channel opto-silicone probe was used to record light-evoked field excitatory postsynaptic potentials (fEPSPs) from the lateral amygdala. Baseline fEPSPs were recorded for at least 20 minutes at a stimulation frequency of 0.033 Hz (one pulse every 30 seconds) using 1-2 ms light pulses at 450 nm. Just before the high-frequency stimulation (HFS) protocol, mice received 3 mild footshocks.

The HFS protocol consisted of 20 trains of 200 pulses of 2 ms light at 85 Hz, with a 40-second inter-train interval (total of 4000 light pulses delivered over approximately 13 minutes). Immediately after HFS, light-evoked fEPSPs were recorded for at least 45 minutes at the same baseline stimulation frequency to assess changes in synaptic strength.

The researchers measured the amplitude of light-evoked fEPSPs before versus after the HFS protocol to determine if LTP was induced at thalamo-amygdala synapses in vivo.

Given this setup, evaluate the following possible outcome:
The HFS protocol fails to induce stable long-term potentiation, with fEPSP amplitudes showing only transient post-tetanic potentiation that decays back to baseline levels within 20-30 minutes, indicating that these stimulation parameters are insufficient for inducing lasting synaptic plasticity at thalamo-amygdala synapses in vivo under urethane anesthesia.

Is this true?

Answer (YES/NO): NO